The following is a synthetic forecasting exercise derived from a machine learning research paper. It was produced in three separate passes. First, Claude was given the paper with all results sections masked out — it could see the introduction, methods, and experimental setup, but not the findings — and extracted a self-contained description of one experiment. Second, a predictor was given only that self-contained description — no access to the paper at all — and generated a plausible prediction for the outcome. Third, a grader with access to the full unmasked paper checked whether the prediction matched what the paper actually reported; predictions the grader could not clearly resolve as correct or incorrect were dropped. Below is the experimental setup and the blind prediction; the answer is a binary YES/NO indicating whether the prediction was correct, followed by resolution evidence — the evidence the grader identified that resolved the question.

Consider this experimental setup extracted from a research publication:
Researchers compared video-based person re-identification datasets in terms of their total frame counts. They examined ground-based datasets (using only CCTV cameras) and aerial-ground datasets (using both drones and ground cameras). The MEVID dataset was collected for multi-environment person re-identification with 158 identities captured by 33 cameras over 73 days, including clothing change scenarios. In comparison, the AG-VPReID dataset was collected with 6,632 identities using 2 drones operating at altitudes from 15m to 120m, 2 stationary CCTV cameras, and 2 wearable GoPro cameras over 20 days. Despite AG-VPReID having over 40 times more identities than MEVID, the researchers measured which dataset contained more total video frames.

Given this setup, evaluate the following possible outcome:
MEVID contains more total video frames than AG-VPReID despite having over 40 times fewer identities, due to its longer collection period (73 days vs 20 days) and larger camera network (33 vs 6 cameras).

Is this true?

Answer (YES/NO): YES